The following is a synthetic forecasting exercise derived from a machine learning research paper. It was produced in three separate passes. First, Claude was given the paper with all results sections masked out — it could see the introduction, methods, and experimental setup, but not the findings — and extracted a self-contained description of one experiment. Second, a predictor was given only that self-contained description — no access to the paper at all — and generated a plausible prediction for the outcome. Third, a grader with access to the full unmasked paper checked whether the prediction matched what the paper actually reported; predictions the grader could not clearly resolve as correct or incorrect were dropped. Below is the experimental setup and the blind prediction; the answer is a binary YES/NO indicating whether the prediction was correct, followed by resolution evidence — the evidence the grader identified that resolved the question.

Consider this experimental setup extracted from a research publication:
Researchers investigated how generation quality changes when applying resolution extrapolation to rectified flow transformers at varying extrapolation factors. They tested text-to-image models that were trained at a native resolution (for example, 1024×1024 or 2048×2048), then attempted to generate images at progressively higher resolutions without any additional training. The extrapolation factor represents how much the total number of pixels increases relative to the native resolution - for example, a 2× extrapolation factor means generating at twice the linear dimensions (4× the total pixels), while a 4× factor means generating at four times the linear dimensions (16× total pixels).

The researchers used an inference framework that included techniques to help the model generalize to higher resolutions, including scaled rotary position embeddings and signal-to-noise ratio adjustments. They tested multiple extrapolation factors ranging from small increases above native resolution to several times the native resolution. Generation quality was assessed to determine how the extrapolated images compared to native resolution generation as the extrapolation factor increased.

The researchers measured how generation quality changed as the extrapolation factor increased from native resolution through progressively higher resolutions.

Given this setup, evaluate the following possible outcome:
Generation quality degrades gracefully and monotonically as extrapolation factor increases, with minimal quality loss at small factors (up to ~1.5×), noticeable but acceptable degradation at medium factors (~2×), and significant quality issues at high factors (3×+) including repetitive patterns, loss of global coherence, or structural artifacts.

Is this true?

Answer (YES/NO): NO